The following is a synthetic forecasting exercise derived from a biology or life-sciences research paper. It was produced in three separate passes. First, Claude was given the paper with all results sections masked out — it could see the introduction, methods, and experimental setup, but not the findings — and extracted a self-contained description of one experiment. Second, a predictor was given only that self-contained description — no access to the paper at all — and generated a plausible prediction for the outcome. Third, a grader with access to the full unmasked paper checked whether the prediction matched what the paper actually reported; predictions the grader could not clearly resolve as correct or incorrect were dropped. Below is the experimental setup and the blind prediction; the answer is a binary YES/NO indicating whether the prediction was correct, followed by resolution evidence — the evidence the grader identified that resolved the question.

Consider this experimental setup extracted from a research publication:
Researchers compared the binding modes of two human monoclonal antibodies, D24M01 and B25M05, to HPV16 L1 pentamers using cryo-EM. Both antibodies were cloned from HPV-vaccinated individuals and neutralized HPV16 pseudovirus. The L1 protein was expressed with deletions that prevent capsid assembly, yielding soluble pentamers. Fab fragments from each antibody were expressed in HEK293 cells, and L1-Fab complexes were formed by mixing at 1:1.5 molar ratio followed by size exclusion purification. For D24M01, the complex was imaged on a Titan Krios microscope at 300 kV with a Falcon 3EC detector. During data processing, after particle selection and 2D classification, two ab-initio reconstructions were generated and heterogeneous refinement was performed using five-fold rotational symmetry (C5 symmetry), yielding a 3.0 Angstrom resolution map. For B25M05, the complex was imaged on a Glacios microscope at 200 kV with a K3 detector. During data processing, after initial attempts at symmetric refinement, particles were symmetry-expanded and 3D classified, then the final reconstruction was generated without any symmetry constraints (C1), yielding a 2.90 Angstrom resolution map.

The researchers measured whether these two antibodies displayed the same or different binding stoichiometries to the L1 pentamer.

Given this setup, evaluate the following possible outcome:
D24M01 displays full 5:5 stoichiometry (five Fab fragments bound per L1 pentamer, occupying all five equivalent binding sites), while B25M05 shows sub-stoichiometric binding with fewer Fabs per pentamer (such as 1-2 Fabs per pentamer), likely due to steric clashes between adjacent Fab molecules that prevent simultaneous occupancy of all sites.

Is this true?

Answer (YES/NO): NO